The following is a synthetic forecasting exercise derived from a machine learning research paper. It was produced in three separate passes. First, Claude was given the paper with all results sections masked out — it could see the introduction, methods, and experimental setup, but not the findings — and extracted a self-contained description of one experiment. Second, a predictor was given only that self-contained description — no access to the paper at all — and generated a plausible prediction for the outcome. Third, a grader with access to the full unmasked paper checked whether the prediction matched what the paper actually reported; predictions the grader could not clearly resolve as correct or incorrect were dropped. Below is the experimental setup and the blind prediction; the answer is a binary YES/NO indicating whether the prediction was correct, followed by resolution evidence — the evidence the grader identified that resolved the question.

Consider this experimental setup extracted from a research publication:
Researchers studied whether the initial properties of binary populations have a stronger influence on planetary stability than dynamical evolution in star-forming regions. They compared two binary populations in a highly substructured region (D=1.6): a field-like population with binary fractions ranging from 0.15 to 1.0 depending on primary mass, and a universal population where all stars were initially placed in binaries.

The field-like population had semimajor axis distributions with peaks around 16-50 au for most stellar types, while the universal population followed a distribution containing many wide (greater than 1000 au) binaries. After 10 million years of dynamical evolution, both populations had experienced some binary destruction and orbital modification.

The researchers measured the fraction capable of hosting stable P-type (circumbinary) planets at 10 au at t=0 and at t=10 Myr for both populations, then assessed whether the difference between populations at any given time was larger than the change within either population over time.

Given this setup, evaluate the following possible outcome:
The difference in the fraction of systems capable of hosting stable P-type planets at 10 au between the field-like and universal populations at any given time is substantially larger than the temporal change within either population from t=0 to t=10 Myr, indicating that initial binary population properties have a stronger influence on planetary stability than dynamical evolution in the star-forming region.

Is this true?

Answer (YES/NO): YES